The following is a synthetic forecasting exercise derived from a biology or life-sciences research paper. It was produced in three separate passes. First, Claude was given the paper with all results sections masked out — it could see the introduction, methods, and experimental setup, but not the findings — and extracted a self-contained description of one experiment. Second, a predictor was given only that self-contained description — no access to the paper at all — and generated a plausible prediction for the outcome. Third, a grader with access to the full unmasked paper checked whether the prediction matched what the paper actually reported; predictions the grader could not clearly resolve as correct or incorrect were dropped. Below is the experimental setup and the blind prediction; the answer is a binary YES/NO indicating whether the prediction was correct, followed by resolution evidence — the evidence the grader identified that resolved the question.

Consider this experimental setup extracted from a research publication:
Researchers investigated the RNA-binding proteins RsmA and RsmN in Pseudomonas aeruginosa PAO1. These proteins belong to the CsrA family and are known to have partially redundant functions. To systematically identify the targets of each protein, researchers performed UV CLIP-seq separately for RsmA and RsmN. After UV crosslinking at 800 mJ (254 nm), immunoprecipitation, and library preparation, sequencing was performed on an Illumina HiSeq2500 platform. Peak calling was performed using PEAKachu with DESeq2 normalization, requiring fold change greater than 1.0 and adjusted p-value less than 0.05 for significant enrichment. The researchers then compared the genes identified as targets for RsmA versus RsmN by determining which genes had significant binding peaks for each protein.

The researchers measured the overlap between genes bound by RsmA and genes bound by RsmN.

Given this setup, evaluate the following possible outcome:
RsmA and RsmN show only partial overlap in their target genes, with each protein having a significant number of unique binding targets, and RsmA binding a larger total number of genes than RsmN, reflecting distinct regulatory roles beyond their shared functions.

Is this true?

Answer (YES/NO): YES